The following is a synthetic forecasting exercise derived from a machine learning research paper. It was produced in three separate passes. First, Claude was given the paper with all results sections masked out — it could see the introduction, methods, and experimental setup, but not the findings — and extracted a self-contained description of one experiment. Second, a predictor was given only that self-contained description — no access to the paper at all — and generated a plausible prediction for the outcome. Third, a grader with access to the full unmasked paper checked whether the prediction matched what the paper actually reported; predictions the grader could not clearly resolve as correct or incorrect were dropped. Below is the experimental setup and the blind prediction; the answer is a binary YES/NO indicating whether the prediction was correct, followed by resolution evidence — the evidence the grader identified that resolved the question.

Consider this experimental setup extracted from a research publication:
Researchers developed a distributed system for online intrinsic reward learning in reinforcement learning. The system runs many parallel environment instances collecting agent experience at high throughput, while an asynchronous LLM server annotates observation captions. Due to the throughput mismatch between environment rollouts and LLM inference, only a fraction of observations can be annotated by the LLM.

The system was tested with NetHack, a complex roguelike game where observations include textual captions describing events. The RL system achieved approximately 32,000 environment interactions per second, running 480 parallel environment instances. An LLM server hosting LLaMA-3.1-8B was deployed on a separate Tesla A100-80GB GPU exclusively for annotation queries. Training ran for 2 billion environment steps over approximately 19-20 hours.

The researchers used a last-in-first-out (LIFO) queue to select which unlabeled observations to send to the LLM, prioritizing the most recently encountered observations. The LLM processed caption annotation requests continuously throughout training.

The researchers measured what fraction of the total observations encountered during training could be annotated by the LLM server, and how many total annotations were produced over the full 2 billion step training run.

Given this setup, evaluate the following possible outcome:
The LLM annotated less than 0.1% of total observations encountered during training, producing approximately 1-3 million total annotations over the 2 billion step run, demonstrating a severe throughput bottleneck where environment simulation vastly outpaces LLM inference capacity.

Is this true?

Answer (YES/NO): NO